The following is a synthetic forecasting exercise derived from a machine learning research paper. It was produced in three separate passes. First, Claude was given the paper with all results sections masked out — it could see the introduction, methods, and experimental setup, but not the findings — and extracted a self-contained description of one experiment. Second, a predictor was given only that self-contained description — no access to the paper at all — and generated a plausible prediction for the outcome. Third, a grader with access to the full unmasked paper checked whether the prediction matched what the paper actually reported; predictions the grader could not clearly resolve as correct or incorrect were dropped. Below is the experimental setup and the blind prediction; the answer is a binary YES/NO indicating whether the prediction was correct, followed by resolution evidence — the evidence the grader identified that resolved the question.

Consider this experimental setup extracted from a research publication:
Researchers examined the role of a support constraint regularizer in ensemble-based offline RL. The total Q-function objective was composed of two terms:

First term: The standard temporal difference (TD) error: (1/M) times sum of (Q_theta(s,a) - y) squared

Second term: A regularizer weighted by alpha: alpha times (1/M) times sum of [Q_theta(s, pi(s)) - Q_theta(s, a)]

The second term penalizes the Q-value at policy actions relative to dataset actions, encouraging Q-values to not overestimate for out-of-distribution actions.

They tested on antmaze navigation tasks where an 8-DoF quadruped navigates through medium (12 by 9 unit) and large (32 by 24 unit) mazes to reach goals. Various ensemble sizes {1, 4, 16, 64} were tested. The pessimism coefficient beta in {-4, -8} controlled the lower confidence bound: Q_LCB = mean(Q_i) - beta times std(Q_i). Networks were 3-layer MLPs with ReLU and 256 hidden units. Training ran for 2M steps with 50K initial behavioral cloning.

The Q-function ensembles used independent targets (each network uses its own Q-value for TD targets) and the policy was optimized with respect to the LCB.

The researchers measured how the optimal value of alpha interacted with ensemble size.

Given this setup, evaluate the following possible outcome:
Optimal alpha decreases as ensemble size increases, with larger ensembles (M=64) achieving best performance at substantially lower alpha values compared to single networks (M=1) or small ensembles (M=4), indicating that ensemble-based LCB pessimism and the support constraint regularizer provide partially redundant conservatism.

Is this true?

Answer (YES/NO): YES